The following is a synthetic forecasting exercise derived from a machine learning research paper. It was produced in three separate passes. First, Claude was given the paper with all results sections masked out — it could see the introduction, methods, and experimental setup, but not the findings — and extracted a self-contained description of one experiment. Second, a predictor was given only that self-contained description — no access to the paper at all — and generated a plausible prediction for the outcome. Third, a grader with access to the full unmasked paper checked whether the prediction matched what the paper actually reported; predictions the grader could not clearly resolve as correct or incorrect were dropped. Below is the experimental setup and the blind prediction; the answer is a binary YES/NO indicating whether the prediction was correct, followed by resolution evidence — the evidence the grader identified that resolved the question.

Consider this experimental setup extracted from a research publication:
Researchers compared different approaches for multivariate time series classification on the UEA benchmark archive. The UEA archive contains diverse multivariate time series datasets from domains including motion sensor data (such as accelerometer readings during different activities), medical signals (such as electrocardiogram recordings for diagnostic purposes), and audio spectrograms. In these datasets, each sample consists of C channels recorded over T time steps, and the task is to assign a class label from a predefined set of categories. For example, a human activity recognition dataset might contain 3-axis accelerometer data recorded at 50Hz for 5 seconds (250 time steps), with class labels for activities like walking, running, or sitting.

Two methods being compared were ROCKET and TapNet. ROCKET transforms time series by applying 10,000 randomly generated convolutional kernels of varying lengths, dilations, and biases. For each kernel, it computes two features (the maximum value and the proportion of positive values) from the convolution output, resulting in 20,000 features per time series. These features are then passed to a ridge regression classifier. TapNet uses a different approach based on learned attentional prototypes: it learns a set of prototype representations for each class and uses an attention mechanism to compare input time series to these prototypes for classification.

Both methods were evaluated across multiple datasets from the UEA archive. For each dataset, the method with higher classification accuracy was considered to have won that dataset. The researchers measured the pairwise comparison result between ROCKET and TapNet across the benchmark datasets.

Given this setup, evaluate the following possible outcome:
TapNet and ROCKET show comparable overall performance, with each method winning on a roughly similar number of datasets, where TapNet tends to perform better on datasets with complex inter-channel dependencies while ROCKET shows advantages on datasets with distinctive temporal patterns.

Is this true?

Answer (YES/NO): NO